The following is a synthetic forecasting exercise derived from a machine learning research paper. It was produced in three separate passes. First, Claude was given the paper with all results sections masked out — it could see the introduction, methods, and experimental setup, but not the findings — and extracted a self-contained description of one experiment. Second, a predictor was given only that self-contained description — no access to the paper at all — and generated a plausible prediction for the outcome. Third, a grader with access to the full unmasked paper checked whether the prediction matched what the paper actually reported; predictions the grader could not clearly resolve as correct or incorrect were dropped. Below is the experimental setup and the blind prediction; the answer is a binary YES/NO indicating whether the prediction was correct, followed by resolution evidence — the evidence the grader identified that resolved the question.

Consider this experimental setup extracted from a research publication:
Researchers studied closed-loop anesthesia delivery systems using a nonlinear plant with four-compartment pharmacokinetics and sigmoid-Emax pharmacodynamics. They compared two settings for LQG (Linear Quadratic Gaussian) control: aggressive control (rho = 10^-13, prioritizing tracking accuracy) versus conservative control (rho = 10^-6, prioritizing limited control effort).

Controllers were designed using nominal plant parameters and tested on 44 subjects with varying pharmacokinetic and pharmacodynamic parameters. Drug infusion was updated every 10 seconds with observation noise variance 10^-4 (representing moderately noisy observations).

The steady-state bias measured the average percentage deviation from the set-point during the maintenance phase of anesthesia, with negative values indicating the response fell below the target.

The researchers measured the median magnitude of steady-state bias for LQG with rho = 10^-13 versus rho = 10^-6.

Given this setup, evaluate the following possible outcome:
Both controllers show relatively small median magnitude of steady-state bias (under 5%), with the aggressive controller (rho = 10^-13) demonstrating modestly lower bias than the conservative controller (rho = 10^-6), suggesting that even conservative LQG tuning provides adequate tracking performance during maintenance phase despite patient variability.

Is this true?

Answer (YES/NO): NO